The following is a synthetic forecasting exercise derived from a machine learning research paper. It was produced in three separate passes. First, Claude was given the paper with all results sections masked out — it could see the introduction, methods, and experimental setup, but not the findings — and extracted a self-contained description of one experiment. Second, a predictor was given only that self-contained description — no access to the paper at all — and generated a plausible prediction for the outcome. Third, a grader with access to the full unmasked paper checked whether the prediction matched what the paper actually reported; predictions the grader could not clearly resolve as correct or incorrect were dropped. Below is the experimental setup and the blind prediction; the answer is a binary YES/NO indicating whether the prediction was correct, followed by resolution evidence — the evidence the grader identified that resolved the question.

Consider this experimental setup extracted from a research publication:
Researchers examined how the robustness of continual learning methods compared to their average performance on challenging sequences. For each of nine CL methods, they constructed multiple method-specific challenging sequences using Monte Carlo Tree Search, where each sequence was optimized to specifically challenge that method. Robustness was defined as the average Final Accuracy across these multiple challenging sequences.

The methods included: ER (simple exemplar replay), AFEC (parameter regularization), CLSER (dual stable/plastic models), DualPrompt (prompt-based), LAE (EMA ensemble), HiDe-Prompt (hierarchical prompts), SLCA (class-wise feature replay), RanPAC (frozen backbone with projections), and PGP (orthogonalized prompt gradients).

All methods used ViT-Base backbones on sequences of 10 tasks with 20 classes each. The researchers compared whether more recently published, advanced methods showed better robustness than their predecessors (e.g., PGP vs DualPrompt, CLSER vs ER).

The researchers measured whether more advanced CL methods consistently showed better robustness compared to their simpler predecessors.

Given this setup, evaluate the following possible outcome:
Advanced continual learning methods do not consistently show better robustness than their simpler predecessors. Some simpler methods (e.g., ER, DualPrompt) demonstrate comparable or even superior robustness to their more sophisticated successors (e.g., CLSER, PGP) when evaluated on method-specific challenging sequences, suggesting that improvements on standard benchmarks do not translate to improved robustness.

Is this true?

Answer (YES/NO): YES